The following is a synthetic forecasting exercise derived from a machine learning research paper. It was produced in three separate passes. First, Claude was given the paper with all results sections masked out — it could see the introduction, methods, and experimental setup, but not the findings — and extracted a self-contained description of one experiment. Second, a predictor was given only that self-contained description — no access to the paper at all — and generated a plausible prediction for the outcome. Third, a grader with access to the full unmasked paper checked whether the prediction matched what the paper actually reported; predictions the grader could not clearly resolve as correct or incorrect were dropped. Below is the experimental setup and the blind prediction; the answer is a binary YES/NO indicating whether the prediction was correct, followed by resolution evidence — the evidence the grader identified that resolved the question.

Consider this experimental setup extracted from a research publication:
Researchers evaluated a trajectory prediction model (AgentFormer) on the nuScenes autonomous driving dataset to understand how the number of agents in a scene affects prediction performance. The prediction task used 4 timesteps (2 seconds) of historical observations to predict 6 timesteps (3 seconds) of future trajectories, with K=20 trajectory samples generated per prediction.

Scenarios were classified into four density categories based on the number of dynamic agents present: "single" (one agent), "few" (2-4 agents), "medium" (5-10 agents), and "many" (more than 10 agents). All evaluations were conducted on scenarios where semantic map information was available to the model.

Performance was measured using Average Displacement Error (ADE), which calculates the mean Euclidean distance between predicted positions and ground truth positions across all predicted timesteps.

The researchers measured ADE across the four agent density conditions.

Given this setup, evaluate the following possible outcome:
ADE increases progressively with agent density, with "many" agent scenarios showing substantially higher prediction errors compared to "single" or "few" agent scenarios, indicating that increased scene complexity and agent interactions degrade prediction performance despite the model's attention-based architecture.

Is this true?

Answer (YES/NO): NO